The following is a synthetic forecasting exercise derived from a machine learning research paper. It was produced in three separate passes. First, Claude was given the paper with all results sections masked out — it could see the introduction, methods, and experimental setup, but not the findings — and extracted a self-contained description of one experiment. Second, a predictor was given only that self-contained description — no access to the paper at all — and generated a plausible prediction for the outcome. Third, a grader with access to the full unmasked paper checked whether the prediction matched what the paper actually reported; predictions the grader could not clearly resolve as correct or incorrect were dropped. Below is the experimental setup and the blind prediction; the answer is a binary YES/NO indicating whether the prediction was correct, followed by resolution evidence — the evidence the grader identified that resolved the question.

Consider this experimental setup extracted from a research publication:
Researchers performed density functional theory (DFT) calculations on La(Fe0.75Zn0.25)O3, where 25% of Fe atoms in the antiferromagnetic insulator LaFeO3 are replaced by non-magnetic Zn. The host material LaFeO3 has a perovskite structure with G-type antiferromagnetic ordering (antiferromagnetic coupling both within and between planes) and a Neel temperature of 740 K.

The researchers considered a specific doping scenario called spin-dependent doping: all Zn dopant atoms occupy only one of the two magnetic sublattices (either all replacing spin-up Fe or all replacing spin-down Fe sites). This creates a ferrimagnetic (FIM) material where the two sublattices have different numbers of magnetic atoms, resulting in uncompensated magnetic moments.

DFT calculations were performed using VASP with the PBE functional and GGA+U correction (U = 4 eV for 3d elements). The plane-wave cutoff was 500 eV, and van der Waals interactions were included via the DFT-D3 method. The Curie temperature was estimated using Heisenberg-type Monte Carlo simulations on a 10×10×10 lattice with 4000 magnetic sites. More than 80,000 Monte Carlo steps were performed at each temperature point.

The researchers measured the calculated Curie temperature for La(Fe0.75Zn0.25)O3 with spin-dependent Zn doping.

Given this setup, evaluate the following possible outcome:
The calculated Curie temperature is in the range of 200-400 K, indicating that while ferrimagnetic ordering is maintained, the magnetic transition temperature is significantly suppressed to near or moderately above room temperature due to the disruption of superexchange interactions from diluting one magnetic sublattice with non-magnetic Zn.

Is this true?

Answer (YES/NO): YES